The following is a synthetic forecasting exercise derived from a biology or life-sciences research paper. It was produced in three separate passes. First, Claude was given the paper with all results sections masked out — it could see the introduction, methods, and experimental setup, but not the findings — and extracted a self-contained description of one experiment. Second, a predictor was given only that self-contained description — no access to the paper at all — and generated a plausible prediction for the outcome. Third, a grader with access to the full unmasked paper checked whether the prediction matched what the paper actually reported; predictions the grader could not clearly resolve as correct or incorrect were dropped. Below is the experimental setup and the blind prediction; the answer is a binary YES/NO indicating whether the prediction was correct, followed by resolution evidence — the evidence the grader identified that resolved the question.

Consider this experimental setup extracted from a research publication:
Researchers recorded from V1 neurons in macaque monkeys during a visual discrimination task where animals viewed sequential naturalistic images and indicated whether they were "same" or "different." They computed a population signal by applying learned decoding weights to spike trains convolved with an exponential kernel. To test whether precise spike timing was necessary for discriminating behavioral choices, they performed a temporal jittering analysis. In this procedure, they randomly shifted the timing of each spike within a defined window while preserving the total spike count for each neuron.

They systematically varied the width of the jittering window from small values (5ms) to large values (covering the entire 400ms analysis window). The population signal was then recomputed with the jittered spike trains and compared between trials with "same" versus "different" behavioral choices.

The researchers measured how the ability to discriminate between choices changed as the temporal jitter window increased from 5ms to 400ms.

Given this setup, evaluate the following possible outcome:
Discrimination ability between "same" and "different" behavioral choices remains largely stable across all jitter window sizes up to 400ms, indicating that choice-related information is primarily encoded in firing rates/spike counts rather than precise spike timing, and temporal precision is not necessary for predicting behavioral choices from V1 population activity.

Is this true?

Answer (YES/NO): NO